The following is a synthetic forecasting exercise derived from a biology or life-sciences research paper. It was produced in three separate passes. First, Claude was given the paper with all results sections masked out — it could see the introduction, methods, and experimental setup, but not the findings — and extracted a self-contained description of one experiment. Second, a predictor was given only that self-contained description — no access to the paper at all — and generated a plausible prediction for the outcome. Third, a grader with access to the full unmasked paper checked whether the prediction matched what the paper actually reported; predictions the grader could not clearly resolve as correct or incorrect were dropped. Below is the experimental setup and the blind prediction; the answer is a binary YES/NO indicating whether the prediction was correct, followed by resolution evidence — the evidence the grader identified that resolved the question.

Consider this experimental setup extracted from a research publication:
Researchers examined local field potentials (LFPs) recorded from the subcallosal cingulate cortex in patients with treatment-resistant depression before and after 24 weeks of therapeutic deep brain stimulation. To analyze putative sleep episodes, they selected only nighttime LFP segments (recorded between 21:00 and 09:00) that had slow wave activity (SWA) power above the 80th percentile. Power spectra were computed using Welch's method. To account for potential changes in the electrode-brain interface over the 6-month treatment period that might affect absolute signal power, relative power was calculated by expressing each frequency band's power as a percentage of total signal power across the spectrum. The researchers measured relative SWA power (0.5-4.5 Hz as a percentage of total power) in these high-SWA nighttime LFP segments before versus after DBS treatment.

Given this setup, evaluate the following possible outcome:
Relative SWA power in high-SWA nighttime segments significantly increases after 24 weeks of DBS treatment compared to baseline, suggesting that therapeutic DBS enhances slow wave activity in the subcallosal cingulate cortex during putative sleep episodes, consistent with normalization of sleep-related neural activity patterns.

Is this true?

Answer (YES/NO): NO